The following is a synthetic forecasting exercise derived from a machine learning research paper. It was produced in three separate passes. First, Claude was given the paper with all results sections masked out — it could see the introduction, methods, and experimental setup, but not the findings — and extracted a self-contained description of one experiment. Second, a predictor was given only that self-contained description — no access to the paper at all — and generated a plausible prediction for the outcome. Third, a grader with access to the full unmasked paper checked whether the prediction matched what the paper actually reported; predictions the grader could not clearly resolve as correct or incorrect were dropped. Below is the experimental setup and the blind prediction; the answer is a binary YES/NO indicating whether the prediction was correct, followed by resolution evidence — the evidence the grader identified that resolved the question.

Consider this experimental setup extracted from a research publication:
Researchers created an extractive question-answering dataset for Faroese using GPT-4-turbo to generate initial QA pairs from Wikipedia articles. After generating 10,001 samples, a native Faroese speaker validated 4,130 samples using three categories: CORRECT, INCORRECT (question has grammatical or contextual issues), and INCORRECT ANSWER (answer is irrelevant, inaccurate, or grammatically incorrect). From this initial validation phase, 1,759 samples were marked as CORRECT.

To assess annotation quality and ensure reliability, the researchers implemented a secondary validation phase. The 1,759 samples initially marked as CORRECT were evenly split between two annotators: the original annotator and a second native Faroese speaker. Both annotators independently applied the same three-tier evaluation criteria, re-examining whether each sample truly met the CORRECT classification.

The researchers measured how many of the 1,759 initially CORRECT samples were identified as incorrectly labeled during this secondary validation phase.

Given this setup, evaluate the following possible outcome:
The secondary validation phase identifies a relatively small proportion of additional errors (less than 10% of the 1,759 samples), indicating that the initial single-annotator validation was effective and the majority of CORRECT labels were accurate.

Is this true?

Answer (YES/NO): YES